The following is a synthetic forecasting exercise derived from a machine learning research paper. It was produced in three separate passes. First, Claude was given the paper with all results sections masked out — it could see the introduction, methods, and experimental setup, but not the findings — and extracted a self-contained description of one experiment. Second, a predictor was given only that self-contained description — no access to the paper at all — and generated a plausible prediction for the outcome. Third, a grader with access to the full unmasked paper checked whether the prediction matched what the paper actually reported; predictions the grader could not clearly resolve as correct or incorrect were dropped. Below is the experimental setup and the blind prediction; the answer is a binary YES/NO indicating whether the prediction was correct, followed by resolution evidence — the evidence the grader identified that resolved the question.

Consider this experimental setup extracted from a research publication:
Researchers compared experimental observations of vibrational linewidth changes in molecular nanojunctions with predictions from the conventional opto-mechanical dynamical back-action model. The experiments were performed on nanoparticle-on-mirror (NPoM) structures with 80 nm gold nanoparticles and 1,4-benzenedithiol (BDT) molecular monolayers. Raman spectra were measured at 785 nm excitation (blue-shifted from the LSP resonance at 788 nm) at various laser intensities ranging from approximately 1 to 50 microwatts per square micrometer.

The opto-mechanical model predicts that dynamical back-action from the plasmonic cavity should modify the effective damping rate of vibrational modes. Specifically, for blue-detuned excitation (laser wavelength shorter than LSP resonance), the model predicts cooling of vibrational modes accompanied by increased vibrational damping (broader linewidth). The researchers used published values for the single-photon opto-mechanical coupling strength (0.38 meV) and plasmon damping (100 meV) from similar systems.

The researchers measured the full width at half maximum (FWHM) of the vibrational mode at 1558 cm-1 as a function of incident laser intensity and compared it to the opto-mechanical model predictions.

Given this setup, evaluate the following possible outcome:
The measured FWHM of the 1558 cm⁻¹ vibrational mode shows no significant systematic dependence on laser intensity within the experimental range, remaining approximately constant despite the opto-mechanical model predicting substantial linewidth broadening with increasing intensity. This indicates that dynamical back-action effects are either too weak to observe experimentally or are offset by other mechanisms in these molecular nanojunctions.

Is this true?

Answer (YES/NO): YES